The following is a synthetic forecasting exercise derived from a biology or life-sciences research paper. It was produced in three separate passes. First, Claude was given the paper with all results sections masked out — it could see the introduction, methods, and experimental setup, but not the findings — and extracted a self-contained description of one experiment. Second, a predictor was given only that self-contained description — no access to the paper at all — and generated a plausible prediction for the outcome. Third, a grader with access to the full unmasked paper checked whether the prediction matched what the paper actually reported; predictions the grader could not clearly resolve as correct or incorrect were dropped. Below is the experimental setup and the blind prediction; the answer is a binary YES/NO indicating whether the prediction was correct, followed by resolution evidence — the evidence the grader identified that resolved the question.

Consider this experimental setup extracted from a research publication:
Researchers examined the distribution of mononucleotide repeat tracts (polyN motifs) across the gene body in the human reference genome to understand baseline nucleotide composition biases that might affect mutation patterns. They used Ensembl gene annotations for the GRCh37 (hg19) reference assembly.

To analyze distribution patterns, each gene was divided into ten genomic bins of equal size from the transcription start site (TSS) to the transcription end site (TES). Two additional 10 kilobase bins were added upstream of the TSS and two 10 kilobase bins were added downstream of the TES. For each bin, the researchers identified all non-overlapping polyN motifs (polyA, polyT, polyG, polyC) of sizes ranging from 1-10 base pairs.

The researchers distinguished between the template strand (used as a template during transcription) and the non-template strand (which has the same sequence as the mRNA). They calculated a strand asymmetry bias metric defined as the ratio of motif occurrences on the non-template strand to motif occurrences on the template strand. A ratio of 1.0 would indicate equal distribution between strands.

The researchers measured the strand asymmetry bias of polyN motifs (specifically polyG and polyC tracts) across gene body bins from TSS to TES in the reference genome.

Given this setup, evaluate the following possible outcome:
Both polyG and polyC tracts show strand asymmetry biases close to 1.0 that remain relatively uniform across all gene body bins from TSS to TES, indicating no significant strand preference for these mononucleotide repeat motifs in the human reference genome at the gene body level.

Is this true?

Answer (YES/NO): NO